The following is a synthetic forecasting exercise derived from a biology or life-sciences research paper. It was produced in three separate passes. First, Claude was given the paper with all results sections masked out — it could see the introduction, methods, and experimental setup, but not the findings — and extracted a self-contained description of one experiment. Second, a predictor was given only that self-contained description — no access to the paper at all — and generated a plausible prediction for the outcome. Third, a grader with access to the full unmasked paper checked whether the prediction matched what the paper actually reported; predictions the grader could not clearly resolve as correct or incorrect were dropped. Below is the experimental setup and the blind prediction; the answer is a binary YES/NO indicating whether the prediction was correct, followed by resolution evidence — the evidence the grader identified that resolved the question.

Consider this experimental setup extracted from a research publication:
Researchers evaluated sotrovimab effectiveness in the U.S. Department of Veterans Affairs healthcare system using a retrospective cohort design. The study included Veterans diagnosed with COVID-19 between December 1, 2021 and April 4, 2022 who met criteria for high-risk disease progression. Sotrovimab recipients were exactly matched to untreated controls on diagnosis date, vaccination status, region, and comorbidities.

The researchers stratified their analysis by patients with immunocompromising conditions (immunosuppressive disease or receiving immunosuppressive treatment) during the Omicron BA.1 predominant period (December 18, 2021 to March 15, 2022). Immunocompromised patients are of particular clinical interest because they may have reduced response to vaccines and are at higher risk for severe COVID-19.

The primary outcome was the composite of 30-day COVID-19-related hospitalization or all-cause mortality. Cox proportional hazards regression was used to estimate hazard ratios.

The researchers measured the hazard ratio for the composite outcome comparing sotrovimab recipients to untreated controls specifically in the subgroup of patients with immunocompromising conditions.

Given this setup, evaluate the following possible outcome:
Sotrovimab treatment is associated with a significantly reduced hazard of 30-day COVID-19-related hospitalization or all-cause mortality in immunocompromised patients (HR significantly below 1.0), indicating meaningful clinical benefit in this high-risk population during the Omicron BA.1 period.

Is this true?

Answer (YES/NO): YES